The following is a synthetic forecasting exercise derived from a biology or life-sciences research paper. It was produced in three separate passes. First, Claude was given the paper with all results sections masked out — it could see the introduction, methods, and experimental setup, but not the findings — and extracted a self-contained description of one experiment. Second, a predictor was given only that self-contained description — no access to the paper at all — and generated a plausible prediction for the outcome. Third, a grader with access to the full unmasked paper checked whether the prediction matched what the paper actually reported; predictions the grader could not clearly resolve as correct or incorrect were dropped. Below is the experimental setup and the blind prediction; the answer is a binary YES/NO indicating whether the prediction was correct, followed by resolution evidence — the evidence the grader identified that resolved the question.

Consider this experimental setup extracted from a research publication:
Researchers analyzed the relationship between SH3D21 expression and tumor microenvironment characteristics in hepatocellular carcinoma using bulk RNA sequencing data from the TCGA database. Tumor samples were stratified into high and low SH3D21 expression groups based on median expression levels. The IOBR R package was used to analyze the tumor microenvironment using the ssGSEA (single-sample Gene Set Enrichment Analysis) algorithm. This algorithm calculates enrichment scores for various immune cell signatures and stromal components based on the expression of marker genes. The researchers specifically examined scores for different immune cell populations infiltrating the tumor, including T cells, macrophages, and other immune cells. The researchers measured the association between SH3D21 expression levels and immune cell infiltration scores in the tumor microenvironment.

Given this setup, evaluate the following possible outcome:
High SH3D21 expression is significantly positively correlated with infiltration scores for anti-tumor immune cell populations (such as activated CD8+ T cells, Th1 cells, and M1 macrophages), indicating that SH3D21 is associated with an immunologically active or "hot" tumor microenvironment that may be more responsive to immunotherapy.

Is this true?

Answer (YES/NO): NO